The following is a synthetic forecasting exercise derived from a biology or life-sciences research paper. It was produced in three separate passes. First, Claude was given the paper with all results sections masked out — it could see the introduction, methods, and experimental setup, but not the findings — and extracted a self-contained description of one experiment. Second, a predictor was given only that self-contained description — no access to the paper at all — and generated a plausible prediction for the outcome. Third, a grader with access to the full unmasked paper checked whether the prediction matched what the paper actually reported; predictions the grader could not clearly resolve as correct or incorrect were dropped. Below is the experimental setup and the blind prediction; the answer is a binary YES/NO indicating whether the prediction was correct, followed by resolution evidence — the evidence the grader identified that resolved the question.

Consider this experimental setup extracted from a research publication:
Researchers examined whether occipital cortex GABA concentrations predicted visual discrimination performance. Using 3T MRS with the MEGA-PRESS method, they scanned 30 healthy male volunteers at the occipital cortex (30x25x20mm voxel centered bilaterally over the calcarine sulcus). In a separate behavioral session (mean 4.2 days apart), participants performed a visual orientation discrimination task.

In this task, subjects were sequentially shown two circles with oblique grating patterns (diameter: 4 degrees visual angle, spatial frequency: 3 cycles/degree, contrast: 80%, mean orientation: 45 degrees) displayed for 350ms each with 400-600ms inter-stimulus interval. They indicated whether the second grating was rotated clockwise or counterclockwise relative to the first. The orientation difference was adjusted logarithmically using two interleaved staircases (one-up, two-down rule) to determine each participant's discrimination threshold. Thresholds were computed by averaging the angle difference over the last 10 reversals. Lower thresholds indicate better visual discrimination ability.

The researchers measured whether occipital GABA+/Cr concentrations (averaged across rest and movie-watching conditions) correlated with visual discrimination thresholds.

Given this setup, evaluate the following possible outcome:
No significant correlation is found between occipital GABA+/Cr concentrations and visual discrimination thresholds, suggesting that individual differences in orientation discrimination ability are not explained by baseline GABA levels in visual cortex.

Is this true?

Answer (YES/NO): YES